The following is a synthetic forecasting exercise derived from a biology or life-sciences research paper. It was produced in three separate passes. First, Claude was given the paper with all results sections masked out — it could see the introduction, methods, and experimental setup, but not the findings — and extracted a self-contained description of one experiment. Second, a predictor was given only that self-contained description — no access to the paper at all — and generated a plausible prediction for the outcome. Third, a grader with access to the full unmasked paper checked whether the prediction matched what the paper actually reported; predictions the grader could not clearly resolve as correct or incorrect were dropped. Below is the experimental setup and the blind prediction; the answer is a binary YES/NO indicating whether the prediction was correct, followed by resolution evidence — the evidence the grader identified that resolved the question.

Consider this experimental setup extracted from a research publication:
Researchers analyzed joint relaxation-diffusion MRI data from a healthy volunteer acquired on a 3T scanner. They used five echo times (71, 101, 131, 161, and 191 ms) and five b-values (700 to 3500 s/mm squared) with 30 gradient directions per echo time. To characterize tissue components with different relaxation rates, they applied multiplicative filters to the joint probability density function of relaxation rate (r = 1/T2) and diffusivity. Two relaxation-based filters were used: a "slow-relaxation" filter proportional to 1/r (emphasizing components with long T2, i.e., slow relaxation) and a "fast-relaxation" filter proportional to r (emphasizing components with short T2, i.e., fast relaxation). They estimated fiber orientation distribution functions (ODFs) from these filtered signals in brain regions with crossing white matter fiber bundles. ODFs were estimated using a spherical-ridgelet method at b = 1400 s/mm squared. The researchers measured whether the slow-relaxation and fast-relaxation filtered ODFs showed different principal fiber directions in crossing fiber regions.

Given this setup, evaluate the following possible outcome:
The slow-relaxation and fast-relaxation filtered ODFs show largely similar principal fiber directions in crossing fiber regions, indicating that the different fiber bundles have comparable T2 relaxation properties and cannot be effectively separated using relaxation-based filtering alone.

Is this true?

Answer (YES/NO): NO